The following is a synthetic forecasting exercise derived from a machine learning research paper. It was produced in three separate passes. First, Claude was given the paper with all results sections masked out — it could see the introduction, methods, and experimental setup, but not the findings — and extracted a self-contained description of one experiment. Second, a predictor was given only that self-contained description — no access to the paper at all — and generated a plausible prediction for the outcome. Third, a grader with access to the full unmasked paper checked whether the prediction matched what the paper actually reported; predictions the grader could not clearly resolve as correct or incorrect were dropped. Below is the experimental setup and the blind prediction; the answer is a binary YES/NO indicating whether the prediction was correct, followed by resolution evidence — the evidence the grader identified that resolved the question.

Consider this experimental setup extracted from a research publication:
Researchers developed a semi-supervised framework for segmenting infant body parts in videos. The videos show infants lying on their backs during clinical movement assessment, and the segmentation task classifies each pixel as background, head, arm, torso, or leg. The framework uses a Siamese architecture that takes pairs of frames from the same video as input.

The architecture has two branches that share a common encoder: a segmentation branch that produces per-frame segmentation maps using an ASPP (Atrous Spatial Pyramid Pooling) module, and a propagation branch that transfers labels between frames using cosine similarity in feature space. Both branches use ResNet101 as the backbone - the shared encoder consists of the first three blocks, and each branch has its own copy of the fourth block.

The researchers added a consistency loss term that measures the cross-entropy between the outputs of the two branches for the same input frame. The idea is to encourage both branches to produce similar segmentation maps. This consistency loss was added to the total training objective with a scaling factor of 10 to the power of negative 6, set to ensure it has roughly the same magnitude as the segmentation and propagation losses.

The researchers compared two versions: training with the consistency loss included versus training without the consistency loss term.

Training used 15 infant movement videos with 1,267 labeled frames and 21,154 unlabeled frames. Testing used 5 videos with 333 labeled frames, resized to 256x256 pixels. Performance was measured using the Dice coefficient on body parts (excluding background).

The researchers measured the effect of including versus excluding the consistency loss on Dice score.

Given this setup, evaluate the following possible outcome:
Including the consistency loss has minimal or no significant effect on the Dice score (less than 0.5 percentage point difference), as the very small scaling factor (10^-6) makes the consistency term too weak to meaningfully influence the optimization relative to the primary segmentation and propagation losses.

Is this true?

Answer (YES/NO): NO